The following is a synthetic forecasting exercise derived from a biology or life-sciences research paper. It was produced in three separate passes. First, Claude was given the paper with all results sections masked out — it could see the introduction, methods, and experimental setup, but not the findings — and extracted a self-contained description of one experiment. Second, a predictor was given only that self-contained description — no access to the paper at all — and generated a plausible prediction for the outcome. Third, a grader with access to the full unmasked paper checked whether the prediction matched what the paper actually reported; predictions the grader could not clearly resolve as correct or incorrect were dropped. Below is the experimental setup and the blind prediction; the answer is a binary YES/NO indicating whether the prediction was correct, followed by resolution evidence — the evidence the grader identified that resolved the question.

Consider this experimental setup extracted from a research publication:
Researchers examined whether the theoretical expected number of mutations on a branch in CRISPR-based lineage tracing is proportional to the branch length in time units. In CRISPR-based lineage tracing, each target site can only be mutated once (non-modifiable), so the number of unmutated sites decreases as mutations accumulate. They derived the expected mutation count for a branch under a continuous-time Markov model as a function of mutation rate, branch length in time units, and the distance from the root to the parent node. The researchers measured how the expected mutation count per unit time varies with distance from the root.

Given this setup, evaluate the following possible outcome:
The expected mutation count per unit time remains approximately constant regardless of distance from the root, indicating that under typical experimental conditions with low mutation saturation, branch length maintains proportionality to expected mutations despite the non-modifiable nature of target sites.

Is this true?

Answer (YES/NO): NO